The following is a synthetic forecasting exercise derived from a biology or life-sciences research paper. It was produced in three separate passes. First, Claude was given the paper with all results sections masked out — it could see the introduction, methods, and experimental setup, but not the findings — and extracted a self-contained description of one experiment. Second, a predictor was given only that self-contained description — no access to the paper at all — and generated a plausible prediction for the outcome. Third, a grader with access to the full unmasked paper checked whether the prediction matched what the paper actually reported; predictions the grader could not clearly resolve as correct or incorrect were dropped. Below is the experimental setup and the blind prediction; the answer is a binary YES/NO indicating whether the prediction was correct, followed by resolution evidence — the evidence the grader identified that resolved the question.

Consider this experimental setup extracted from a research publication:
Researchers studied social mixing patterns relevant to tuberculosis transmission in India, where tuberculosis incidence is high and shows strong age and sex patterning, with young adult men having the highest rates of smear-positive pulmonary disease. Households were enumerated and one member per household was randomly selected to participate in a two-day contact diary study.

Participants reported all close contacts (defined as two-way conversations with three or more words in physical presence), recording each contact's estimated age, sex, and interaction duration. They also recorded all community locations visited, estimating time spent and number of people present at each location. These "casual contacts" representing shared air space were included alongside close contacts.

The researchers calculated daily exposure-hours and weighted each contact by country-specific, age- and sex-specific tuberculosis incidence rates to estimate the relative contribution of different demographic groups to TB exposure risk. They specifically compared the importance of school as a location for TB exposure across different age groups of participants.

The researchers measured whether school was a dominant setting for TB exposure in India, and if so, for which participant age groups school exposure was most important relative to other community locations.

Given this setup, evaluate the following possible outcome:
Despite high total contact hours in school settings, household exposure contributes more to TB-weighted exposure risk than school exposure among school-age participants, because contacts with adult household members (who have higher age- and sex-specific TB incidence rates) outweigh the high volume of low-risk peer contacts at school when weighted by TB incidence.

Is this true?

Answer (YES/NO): NO